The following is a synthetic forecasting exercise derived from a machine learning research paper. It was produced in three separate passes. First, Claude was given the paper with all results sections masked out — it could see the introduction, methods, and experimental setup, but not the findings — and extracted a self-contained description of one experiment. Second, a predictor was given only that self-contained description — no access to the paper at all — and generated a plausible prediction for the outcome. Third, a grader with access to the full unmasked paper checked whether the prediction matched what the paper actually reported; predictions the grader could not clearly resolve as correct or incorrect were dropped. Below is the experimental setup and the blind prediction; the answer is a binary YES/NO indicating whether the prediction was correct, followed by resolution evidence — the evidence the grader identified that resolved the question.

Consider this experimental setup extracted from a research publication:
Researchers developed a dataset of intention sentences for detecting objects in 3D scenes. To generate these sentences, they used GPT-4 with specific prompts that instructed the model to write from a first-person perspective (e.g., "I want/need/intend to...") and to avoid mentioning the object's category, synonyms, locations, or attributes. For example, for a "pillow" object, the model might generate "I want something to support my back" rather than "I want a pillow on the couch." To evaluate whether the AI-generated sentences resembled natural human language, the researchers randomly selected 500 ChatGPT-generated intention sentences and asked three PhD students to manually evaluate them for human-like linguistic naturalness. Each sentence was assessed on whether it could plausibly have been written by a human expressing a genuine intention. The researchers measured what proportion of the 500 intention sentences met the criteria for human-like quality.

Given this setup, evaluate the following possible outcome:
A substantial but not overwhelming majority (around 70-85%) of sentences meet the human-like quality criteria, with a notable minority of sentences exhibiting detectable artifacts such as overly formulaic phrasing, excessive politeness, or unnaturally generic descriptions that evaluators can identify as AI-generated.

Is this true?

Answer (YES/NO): NO